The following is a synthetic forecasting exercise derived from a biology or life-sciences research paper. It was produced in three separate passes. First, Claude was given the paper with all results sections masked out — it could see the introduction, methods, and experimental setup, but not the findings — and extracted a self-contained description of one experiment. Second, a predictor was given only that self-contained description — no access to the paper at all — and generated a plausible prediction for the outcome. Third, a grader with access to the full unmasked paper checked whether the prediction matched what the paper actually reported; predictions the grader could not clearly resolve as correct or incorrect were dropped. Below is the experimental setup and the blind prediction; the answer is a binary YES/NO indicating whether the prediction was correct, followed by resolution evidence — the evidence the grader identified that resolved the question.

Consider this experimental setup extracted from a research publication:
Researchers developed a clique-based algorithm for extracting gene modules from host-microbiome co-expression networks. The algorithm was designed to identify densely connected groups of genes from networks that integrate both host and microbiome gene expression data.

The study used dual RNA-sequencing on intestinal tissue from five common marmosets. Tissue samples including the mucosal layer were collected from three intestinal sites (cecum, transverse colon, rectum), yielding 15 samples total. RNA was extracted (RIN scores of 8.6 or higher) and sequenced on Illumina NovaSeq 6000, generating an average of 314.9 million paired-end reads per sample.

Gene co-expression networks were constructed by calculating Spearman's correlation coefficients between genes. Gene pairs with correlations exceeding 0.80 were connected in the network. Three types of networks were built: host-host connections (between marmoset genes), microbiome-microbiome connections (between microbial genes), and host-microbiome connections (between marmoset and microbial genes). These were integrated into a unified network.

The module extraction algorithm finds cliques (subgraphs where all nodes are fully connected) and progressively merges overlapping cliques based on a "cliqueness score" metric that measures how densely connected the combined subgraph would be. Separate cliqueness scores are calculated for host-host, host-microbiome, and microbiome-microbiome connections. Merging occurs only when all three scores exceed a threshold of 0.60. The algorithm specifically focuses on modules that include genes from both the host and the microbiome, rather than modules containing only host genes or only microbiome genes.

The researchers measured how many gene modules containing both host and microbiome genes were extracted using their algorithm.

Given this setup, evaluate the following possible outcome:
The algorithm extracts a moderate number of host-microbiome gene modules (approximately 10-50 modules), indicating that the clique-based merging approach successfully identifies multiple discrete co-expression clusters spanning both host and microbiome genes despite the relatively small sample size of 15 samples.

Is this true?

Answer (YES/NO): YES